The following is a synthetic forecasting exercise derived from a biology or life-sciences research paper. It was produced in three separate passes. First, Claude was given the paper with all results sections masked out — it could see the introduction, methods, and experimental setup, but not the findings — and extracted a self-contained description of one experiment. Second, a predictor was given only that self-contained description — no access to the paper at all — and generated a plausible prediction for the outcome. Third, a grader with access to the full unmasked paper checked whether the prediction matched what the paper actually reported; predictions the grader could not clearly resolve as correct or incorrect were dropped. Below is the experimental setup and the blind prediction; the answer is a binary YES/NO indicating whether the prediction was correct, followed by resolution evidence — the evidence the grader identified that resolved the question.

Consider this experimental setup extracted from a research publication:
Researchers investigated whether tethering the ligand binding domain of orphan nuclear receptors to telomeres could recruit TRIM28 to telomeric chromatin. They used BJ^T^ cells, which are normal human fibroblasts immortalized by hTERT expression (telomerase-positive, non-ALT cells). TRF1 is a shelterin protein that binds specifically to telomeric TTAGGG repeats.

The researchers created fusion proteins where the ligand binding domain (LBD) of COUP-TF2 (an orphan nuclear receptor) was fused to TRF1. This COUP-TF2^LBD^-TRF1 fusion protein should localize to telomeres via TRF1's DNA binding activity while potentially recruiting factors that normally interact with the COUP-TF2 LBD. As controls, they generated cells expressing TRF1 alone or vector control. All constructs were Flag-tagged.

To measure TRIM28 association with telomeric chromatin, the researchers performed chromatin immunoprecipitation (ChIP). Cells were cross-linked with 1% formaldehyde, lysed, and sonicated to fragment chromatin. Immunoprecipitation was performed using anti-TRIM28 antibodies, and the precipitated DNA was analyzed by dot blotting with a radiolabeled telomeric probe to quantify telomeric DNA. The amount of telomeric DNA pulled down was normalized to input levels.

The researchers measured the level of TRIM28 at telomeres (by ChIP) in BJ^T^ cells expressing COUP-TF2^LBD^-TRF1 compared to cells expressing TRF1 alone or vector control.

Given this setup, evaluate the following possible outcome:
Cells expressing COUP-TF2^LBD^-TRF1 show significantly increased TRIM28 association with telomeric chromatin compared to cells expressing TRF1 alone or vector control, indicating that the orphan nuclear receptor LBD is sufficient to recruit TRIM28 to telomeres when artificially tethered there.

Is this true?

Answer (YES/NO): YES